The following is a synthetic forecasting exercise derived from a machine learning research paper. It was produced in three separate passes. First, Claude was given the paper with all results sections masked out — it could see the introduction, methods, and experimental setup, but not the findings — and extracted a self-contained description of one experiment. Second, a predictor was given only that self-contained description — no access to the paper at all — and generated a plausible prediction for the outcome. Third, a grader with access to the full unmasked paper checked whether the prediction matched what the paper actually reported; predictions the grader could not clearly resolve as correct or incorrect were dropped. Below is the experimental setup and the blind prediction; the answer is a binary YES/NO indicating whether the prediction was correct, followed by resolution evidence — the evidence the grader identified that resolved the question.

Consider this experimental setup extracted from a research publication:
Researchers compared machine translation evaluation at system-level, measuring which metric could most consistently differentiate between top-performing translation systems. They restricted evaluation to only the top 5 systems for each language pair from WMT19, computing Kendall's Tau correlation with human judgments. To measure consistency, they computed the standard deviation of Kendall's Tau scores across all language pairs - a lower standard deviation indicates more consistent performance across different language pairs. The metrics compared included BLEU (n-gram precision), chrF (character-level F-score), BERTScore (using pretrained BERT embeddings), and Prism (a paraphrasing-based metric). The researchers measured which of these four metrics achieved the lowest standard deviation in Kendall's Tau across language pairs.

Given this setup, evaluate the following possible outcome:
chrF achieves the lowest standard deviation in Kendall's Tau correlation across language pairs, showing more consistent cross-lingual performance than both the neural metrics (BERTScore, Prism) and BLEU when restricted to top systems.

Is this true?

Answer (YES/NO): NO